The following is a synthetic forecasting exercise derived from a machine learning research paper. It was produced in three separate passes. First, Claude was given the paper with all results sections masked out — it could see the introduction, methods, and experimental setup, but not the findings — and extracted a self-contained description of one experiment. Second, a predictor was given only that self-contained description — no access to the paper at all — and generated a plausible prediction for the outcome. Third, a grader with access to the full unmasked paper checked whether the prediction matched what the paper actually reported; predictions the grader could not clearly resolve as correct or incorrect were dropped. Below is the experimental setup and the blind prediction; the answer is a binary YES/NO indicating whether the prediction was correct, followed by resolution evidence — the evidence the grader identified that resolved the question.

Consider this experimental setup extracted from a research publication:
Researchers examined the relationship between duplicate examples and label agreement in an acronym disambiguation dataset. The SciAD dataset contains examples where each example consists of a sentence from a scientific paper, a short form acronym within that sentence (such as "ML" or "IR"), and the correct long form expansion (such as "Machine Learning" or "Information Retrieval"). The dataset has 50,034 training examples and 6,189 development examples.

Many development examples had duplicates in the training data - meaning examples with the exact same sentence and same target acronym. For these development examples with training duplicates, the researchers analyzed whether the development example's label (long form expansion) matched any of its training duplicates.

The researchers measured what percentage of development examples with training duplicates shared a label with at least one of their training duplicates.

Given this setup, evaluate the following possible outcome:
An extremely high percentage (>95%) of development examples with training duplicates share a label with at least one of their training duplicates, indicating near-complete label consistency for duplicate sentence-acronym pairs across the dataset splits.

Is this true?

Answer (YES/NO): NO